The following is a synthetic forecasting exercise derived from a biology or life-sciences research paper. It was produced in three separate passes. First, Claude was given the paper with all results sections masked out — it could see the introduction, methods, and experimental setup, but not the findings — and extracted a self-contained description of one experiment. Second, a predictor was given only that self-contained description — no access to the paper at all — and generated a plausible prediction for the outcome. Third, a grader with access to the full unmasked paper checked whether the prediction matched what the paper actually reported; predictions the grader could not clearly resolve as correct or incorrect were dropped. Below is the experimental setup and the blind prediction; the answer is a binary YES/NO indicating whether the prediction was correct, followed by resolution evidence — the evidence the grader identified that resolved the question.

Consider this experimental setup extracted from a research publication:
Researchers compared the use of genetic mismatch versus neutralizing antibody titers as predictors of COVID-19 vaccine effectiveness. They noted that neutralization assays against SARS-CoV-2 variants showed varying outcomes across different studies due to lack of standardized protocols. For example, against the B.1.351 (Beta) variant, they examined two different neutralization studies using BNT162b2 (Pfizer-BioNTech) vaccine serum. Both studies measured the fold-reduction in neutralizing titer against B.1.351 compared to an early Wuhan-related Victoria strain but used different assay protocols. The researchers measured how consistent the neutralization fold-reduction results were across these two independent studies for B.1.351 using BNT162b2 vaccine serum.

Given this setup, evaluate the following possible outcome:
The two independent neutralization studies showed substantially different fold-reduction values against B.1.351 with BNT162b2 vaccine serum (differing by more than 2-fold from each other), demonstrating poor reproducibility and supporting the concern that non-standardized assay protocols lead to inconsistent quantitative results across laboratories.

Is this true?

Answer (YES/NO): YES